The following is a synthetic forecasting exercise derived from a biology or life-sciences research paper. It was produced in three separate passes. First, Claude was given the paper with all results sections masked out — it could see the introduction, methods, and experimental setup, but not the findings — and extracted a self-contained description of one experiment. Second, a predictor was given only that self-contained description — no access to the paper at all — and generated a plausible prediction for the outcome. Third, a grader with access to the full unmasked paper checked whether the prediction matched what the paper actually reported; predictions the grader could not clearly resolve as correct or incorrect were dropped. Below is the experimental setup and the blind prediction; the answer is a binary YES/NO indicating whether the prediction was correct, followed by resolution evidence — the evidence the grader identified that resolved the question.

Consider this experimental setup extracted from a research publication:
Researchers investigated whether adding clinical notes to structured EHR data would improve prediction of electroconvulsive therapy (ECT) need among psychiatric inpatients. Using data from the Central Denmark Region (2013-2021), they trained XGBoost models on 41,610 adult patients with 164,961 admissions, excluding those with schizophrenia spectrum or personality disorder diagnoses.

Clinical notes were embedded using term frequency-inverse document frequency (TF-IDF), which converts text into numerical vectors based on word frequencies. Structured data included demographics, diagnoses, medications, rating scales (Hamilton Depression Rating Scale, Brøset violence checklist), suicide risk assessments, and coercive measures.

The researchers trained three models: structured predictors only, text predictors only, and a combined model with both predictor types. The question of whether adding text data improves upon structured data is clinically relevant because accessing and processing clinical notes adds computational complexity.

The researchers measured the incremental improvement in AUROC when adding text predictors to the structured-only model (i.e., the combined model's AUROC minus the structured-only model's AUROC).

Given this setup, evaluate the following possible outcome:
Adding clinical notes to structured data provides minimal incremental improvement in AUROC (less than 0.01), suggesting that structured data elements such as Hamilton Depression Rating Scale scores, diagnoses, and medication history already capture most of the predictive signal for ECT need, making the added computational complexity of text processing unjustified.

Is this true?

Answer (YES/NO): YES